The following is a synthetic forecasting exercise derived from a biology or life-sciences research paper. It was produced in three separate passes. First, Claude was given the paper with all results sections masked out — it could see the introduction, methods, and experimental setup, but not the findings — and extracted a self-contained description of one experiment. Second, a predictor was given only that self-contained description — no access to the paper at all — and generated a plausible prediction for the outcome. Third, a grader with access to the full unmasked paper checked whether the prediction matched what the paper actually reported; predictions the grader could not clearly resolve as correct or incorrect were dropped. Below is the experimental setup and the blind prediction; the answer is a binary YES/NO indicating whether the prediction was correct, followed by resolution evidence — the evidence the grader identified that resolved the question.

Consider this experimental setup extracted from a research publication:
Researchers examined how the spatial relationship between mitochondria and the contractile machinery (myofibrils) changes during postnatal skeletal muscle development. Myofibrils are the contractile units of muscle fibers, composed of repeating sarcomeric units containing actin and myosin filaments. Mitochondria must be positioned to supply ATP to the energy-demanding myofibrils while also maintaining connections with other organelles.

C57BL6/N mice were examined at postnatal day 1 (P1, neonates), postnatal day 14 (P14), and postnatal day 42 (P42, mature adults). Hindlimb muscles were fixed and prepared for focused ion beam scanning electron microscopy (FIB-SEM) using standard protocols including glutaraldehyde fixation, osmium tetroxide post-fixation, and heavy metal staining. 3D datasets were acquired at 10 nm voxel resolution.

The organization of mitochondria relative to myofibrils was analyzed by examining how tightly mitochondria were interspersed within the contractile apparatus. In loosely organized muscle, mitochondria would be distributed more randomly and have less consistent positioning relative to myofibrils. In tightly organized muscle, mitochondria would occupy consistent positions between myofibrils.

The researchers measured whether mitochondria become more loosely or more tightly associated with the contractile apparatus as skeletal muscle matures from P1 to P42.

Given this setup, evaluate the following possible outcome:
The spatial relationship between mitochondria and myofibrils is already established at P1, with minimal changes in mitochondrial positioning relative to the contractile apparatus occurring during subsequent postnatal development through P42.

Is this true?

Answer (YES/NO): NO